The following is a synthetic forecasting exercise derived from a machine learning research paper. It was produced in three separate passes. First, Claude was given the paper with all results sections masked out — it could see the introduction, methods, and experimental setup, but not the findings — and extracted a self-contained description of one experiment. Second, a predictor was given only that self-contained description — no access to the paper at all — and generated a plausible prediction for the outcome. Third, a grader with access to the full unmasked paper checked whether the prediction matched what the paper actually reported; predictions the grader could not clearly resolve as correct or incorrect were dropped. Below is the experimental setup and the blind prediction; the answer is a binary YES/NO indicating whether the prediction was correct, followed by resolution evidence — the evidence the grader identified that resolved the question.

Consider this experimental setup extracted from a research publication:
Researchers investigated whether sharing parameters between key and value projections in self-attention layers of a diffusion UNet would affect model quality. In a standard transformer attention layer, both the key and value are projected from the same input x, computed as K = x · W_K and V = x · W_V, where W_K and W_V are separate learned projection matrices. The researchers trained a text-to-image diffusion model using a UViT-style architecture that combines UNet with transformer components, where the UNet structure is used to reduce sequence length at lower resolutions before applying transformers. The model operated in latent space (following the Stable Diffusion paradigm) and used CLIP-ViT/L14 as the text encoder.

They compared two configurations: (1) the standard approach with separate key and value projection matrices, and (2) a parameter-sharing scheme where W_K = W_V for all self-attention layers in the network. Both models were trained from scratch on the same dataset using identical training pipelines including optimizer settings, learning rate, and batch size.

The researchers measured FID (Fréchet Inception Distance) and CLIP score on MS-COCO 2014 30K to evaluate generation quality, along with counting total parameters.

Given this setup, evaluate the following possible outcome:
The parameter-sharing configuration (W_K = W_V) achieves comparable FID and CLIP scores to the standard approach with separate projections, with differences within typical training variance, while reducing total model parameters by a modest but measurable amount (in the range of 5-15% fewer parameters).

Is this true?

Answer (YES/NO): YES